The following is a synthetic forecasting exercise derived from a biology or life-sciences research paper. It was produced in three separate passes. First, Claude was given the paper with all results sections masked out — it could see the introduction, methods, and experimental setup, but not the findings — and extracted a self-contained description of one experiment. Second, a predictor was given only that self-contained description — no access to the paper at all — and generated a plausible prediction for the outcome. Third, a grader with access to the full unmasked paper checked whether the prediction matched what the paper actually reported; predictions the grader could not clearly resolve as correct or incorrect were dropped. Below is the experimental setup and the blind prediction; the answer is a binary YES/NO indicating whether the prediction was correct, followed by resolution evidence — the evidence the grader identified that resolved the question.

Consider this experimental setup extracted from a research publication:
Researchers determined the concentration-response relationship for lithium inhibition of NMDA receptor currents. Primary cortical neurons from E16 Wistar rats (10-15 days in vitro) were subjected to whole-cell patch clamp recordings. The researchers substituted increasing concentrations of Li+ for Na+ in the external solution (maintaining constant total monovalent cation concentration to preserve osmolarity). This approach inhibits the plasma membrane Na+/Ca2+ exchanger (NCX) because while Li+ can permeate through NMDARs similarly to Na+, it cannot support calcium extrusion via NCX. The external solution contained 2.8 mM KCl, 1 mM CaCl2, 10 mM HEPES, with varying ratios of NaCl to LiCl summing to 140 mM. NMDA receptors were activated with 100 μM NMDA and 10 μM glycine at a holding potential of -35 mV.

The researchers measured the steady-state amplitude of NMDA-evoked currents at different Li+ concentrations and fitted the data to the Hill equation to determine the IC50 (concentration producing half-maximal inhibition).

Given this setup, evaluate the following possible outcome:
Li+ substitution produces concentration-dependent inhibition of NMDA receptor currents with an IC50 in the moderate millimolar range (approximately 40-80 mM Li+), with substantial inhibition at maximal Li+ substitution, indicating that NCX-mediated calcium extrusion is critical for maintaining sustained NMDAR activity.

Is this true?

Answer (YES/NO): YES